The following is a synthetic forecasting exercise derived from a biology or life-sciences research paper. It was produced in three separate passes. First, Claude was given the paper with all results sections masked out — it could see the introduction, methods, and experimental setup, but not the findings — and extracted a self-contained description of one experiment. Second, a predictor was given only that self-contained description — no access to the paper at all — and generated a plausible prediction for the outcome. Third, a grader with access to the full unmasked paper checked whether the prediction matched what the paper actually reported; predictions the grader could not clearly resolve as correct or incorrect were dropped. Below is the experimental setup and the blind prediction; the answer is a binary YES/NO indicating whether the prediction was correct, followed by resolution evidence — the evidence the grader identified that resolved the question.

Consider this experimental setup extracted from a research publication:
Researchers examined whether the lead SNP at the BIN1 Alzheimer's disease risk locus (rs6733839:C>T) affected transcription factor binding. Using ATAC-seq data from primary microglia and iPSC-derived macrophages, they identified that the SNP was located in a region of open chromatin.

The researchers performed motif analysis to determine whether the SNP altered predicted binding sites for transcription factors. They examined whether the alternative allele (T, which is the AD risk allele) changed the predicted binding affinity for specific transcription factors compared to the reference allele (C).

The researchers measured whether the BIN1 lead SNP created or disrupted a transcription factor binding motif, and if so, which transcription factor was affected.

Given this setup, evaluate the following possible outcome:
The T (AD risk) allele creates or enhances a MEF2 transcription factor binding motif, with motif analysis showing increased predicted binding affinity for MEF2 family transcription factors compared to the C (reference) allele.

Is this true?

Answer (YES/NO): YES